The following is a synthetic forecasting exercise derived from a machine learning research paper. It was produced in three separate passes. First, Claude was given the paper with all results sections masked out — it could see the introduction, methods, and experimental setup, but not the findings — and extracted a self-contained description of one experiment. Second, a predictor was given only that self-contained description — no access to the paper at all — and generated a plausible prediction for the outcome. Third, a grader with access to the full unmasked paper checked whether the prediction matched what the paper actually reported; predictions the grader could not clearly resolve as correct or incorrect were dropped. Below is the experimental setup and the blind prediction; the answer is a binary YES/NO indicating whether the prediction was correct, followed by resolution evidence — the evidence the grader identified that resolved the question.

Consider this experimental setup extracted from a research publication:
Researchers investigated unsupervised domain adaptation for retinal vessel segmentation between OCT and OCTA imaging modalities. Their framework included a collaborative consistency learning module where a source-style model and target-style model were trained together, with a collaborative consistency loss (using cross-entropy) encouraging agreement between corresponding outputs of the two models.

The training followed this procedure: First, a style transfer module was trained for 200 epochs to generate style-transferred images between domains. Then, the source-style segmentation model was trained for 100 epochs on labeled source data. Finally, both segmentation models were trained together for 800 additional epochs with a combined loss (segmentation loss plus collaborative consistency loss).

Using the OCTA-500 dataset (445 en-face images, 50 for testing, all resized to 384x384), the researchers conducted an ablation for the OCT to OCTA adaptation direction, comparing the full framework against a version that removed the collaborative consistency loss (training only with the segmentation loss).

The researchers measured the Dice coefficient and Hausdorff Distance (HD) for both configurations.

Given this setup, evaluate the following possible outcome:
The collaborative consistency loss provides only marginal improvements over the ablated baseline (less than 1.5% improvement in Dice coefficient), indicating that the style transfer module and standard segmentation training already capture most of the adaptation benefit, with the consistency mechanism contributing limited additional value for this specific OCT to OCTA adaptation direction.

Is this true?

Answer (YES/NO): YES